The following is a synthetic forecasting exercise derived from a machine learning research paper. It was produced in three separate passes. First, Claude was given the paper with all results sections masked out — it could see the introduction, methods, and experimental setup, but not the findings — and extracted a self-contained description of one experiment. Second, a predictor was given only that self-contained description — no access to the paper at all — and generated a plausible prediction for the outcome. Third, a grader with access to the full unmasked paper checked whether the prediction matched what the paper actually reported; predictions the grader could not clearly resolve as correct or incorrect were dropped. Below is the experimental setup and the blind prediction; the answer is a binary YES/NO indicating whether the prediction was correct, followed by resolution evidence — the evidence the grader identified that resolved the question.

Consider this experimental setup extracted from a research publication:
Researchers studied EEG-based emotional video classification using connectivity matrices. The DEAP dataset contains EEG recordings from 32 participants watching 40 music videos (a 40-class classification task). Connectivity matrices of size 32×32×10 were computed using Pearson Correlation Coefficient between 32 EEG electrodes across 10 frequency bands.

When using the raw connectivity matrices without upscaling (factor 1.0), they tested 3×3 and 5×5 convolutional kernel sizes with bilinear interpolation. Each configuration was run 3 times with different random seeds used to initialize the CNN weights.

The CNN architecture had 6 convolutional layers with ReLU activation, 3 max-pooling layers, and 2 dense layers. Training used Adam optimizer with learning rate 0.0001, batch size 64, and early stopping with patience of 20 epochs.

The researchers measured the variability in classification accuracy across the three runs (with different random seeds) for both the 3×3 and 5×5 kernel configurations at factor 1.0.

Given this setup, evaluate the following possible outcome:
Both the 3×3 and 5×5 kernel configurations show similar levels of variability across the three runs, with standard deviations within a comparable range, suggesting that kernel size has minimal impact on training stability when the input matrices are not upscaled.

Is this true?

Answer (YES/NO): YES